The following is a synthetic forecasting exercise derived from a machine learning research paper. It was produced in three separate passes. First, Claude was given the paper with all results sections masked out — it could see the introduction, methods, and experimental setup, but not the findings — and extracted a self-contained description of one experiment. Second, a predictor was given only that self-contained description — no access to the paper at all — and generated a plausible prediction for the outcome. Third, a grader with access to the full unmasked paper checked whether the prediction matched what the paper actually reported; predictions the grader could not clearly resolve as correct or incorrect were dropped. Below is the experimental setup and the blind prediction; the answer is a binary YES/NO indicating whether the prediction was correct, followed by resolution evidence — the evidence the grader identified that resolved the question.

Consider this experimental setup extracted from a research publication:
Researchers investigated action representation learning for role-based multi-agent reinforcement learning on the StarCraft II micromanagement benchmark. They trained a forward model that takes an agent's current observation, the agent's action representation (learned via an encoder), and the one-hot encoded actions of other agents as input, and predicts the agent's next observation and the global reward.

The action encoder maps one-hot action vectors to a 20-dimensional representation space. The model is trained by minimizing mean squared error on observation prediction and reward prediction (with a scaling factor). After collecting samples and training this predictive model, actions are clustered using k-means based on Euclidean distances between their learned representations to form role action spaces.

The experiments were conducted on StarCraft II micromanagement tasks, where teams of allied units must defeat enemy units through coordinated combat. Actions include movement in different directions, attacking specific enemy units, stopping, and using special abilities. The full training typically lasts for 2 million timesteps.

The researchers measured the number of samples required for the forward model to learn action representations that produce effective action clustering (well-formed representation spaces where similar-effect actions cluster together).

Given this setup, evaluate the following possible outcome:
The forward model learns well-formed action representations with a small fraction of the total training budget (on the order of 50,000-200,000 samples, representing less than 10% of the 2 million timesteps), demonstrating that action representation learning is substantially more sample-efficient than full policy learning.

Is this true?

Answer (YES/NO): YES